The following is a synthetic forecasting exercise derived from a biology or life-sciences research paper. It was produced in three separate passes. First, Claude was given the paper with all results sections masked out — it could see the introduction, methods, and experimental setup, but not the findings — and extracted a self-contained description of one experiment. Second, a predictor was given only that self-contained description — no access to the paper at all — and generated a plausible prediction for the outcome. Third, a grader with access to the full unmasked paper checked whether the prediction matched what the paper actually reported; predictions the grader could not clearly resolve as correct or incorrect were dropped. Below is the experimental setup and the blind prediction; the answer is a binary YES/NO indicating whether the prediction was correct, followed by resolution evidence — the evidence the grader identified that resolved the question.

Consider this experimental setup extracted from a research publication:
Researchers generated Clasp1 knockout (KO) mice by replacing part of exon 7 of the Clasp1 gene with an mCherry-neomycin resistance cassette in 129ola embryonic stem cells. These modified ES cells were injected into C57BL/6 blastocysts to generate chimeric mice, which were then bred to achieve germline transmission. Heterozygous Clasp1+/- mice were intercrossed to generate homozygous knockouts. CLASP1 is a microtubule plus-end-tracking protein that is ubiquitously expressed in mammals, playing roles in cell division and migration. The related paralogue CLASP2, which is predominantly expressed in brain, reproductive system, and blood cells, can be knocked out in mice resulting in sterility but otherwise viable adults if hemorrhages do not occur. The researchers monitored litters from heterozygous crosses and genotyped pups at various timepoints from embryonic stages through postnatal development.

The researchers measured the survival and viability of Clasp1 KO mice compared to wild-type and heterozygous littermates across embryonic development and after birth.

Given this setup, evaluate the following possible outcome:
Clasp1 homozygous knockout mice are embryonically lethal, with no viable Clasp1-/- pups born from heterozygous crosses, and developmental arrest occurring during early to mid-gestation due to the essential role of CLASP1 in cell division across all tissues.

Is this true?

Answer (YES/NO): NO